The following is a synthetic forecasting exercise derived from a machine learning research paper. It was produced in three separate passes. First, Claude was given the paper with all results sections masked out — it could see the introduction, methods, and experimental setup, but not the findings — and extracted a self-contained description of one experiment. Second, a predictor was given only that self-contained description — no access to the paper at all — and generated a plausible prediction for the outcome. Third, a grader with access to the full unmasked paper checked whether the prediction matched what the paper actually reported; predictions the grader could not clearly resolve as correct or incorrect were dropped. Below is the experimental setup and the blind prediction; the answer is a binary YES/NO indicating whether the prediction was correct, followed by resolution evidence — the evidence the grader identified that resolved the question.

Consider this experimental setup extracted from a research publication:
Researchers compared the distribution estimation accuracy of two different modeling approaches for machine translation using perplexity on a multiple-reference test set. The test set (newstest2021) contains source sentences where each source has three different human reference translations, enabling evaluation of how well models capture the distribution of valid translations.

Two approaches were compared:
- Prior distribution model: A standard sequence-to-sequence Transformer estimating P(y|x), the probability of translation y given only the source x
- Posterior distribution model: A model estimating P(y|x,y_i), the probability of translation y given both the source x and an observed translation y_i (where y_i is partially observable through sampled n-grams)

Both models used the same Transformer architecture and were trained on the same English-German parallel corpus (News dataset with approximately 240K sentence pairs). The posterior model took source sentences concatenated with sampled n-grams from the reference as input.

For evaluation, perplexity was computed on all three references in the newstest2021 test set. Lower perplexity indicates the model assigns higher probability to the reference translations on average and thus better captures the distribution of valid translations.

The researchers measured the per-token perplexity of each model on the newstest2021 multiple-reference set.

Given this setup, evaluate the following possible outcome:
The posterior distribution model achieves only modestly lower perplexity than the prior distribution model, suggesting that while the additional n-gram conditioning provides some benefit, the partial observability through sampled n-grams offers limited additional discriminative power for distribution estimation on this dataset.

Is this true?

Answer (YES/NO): NO